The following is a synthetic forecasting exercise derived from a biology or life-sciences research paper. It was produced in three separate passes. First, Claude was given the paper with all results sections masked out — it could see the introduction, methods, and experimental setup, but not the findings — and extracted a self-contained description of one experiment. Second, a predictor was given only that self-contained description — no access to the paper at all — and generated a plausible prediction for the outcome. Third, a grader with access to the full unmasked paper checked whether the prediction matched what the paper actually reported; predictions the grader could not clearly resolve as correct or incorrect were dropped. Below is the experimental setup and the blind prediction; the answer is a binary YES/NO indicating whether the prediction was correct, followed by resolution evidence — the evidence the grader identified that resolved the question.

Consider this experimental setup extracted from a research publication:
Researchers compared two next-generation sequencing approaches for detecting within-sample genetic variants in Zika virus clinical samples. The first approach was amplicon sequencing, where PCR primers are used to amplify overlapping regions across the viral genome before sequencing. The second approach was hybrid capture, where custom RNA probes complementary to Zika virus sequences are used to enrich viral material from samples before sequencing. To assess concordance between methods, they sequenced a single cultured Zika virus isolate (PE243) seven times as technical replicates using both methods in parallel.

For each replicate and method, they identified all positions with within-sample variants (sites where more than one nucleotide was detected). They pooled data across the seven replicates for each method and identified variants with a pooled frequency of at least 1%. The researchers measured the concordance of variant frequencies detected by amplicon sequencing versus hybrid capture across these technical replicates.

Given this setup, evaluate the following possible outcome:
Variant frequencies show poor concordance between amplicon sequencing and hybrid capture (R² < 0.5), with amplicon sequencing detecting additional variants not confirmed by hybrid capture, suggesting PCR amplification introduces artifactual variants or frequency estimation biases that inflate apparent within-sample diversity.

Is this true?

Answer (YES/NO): NO